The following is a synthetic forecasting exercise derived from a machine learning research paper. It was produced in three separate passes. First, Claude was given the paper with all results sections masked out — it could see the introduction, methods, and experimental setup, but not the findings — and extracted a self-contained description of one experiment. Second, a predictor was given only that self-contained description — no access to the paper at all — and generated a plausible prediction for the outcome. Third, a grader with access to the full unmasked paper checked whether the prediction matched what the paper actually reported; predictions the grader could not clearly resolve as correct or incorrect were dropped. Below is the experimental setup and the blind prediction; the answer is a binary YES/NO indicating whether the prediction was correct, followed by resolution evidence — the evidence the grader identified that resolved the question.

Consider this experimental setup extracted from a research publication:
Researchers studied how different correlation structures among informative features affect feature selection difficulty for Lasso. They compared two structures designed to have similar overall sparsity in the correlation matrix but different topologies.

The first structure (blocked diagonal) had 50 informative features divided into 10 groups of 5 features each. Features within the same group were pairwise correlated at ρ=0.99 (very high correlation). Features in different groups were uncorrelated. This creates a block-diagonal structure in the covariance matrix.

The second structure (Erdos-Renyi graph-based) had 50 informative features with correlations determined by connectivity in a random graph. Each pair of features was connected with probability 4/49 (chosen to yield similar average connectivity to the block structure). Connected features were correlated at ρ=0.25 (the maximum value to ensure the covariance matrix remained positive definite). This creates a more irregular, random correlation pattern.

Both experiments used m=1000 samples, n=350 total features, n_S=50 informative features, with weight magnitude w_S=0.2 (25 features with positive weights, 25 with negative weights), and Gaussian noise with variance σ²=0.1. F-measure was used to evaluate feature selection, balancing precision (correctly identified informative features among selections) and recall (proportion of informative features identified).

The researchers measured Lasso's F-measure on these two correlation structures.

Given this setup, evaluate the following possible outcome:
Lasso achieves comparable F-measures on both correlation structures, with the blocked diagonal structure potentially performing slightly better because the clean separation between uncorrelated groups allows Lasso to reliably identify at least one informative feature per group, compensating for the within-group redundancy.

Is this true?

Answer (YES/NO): NO